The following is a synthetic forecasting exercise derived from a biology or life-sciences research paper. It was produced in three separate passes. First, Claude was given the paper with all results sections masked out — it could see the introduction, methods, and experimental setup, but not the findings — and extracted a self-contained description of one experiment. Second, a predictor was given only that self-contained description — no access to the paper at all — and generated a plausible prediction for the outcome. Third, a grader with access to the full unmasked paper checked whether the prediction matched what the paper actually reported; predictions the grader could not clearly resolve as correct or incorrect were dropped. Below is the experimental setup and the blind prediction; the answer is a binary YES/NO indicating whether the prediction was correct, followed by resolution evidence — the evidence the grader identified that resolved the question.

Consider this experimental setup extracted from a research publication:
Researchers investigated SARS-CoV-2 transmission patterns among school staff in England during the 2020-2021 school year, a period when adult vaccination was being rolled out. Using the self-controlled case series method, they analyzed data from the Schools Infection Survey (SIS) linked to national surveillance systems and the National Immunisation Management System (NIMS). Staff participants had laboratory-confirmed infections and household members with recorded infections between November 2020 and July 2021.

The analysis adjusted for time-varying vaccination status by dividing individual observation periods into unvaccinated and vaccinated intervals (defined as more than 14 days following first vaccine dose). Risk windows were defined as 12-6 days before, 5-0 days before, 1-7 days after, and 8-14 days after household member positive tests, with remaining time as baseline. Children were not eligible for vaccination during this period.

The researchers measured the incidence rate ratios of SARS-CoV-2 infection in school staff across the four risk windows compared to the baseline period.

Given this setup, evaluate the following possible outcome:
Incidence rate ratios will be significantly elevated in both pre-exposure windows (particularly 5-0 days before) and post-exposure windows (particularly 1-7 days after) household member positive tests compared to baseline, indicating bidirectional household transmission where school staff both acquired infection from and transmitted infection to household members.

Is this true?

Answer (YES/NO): YES